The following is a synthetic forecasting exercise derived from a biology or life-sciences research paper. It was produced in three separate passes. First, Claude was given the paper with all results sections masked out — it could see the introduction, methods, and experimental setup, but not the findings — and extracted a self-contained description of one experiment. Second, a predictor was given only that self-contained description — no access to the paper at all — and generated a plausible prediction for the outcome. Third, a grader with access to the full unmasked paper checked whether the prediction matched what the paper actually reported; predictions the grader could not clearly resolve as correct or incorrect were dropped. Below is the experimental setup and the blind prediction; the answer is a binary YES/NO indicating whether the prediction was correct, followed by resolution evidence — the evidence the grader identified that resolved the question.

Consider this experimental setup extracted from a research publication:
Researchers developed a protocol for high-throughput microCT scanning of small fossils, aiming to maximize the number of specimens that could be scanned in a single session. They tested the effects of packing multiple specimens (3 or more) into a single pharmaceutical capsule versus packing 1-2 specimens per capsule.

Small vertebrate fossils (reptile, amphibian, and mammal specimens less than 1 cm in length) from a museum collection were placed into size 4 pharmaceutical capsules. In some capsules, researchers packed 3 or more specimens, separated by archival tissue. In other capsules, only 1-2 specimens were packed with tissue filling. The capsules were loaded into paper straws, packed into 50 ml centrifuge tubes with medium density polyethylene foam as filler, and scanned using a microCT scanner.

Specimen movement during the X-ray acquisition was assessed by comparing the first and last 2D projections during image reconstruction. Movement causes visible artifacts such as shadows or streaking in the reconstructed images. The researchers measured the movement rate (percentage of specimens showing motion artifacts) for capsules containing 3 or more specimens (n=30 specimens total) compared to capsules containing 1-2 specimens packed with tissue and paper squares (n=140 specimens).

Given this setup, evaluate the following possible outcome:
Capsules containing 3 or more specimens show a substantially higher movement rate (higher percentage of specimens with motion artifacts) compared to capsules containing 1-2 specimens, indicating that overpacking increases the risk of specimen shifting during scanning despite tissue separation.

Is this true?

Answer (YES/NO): YES